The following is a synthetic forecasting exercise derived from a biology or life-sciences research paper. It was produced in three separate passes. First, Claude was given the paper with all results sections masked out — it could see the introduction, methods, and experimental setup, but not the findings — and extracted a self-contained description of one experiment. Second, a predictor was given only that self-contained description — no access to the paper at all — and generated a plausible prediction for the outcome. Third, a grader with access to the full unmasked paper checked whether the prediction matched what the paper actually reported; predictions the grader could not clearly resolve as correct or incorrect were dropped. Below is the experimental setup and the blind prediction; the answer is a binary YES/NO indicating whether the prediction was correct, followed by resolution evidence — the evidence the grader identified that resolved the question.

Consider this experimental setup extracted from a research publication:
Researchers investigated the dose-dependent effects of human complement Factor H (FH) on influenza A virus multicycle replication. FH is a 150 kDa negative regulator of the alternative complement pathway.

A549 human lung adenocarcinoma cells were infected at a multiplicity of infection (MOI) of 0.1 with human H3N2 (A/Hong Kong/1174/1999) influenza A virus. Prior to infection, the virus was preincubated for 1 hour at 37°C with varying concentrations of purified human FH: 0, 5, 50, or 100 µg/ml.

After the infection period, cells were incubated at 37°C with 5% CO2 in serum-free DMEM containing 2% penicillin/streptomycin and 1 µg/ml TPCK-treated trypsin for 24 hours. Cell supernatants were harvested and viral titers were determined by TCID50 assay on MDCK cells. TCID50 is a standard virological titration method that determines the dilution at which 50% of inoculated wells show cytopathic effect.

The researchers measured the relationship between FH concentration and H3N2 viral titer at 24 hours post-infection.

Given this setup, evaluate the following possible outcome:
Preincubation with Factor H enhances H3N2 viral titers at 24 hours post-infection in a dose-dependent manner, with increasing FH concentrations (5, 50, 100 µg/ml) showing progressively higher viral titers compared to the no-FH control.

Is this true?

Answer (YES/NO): NO